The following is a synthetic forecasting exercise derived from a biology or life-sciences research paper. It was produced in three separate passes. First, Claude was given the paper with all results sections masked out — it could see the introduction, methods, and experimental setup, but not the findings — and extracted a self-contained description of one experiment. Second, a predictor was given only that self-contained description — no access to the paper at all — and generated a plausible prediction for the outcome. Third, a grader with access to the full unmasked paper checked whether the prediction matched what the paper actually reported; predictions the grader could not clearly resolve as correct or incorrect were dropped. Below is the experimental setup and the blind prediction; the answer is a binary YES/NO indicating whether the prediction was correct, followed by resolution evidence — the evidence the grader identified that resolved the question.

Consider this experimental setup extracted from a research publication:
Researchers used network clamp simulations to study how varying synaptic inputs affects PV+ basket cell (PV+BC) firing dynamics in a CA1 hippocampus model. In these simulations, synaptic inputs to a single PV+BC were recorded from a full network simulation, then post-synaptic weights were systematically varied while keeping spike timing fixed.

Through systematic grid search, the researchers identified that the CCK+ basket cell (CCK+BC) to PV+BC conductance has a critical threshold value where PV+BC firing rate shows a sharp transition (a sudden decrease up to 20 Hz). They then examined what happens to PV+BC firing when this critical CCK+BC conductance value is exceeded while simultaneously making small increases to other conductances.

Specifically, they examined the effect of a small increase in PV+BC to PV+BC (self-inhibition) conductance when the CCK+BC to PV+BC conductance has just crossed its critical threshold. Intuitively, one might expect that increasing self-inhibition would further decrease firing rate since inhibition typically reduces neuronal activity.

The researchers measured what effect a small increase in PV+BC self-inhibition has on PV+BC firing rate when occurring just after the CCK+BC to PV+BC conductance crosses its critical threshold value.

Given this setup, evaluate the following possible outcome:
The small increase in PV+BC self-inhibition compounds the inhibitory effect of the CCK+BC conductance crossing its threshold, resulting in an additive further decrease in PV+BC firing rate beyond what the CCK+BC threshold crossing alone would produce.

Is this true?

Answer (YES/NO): NO